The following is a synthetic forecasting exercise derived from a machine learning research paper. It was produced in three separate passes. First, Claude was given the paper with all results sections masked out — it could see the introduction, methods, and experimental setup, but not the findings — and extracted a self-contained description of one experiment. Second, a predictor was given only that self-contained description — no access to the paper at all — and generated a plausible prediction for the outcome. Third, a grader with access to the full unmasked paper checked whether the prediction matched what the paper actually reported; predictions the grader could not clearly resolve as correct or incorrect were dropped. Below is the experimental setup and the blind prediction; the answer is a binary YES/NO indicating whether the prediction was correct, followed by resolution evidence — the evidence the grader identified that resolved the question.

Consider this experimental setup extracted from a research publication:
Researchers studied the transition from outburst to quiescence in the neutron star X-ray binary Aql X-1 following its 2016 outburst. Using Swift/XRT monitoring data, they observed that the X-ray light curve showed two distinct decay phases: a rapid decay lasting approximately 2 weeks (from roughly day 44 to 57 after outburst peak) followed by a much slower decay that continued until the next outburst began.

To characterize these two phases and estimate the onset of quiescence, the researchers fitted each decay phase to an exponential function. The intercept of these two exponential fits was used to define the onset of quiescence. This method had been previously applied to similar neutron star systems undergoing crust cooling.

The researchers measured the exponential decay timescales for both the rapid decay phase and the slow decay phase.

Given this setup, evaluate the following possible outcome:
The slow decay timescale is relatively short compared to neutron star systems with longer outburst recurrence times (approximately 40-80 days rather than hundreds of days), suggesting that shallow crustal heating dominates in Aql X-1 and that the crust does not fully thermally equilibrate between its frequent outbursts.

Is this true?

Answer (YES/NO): NO